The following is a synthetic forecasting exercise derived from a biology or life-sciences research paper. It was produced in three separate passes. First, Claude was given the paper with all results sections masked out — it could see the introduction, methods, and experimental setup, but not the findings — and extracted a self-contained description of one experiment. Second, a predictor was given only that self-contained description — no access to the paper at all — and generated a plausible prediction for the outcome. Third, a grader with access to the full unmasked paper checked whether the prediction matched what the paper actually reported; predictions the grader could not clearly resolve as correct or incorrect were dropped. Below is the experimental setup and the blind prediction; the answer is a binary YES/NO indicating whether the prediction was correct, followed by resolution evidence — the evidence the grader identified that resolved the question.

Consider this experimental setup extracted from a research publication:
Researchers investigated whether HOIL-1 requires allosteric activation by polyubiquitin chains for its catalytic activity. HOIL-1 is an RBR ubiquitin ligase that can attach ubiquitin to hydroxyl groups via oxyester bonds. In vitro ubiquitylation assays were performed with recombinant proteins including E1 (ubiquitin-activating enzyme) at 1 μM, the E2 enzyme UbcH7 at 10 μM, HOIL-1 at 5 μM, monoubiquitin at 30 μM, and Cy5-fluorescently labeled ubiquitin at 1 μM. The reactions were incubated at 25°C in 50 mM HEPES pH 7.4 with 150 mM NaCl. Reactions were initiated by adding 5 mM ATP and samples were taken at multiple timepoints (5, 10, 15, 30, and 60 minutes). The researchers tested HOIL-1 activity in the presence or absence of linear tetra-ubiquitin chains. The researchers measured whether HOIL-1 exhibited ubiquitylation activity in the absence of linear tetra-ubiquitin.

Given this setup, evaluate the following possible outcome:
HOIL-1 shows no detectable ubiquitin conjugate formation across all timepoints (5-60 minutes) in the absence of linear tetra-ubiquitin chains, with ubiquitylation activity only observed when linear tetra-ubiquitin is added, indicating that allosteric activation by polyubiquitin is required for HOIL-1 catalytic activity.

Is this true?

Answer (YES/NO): YES